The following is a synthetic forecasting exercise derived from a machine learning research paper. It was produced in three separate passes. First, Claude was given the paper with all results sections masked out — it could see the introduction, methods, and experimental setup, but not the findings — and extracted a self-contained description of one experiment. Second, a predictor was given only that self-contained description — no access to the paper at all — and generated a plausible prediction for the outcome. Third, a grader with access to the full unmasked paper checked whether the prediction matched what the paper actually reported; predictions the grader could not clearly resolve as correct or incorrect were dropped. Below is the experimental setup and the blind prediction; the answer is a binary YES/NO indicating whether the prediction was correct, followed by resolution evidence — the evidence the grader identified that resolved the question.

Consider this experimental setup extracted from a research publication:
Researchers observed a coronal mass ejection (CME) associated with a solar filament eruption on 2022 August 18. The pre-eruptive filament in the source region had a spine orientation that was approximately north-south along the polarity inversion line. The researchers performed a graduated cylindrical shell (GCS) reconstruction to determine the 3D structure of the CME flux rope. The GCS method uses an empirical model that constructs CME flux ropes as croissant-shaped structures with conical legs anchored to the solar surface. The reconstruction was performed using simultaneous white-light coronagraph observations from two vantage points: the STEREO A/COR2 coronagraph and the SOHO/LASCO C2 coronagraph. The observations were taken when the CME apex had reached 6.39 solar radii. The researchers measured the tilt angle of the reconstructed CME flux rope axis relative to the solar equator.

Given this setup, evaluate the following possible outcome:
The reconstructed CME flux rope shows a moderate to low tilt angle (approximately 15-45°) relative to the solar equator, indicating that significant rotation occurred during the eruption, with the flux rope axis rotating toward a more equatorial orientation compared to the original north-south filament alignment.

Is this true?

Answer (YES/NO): YES